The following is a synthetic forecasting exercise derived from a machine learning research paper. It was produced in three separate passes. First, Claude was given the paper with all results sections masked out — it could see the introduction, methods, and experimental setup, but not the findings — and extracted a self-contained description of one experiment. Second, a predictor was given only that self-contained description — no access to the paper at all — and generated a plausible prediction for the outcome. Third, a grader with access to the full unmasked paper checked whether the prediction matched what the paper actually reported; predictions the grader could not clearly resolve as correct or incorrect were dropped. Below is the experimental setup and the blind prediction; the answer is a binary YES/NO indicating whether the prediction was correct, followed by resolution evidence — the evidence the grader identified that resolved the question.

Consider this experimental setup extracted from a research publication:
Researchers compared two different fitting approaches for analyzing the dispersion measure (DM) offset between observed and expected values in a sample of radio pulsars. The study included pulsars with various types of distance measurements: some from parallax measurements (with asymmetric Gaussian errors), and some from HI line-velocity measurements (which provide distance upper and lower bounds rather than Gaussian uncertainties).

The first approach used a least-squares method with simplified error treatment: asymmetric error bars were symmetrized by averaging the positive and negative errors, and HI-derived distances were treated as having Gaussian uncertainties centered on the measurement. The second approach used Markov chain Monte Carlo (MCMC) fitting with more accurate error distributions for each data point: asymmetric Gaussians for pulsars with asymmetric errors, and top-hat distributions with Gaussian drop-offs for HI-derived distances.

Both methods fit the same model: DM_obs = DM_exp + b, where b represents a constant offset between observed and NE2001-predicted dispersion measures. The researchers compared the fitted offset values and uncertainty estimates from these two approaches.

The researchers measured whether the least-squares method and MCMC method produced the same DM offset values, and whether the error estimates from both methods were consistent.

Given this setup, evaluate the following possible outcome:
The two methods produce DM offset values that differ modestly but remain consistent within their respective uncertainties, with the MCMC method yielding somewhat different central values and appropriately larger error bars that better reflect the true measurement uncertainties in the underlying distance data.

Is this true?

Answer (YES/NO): NO